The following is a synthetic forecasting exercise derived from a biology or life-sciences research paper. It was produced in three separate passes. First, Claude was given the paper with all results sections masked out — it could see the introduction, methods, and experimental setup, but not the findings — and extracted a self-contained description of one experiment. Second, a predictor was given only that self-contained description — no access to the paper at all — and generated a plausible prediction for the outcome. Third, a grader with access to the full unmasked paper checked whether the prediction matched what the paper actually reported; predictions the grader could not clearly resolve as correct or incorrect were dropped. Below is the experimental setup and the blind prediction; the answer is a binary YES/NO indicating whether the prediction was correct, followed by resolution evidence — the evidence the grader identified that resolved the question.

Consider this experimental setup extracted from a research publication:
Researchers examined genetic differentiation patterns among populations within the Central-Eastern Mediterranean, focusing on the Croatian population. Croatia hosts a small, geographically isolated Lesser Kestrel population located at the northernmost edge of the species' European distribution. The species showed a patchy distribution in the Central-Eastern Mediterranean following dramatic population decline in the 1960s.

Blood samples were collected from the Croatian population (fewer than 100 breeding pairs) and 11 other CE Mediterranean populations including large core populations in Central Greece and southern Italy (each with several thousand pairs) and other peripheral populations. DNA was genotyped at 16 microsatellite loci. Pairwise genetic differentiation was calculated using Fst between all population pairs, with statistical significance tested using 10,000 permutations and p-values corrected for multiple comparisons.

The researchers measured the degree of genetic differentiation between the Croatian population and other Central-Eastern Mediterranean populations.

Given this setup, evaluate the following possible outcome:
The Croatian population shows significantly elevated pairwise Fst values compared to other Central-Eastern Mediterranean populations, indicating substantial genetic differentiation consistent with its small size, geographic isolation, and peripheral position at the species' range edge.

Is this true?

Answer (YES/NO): NO